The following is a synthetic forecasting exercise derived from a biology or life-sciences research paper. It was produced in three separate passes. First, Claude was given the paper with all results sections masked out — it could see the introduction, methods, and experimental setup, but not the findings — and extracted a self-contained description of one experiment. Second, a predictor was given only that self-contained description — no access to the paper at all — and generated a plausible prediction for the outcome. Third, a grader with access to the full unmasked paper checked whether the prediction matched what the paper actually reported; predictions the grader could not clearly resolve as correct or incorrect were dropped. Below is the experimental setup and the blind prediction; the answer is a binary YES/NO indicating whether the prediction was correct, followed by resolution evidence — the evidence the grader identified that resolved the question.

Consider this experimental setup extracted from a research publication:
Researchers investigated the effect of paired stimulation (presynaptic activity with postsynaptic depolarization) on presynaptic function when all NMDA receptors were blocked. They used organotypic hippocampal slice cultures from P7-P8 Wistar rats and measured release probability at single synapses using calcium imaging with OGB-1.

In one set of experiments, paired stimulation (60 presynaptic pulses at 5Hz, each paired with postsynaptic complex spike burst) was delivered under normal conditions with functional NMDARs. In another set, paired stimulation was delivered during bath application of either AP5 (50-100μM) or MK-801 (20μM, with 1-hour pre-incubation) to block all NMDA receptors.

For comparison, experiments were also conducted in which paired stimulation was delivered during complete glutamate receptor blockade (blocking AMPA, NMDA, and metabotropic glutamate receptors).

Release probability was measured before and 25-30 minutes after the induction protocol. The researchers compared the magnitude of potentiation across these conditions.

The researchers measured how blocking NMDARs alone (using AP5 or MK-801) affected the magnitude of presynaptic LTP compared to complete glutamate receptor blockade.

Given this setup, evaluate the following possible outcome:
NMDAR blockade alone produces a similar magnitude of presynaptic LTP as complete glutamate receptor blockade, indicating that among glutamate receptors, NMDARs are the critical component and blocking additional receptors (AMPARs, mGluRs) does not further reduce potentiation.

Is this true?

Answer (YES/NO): YES